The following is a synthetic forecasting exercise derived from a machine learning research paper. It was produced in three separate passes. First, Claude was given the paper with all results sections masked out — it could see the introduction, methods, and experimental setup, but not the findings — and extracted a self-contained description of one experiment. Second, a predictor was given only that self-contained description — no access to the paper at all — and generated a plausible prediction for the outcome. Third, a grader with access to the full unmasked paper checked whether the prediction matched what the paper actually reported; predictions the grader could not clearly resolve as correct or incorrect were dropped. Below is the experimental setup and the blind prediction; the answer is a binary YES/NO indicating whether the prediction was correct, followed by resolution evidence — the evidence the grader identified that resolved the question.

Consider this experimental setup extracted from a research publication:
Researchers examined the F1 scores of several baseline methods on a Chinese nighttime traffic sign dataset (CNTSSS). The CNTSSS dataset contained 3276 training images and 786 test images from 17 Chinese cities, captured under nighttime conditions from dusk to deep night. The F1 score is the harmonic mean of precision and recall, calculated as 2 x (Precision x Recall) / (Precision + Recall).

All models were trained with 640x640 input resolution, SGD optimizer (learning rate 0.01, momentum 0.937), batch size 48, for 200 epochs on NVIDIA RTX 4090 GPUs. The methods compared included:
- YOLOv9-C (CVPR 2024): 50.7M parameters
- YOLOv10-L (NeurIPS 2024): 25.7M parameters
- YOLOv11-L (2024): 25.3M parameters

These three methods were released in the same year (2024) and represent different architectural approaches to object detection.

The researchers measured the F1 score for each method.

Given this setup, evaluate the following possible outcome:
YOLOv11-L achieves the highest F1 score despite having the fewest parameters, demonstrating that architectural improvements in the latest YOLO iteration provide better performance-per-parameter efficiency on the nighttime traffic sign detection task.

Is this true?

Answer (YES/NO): NO